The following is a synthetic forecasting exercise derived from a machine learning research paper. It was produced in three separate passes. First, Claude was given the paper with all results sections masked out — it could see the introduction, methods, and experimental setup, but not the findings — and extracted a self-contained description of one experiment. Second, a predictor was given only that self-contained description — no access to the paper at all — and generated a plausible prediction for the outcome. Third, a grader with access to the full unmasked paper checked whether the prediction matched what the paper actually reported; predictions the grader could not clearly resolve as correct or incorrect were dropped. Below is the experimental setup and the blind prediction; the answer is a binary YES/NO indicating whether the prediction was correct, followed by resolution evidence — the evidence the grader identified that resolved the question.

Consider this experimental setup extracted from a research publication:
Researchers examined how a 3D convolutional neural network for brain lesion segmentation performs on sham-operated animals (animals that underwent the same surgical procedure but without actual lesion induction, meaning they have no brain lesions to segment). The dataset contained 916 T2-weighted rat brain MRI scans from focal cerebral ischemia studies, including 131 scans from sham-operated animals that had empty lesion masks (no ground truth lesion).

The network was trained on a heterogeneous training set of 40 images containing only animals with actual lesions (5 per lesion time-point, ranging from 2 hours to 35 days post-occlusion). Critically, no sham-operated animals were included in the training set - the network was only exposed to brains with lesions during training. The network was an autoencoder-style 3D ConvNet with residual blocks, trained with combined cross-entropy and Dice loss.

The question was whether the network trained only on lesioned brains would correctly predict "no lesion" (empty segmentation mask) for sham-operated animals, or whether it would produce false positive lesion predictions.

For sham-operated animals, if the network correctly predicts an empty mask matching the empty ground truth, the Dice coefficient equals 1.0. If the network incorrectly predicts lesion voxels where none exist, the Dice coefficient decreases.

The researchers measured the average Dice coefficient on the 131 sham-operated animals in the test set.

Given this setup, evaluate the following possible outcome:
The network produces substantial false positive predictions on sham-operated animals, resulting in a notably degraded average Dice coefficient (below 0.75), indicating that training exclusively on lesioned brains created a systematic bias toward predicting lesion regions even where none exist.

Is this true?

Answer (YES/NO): NO